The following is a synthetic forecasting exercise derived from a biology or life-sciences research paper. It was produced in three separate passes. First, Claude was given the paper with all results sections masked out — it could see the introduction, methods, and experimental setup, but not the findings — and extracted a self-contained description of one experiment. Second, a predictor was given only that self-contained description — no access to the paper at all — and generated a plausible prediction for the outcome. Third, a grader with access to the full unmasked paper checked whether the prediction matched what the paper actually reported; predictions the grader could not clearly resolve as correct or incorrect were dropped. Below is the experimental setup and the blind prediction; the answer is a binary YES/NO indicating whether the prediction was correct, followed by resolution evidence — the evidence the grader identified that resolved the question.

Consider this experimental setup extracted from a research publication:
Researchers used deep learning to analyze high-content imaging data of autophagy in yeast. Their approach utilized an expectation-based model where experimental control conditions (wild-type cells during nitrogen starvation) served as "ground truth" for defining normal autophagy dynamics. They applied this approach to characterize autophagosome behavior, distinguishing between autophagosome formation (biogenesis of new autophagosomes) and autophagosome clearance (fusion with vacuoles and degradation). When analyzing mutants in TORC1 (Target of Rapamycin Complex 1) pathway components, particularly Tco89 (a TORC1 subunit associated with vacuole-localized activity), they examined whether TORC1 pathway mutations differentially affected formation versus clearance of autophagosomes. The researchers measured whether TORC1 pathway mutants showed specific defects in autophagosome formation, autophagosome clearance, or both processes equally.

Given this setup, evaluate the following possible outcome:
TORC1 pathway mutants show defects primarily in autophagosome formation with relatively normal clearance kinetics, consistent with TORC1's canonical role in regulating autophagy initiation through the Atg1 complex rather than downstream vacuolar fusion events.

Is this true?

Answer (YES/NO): NO